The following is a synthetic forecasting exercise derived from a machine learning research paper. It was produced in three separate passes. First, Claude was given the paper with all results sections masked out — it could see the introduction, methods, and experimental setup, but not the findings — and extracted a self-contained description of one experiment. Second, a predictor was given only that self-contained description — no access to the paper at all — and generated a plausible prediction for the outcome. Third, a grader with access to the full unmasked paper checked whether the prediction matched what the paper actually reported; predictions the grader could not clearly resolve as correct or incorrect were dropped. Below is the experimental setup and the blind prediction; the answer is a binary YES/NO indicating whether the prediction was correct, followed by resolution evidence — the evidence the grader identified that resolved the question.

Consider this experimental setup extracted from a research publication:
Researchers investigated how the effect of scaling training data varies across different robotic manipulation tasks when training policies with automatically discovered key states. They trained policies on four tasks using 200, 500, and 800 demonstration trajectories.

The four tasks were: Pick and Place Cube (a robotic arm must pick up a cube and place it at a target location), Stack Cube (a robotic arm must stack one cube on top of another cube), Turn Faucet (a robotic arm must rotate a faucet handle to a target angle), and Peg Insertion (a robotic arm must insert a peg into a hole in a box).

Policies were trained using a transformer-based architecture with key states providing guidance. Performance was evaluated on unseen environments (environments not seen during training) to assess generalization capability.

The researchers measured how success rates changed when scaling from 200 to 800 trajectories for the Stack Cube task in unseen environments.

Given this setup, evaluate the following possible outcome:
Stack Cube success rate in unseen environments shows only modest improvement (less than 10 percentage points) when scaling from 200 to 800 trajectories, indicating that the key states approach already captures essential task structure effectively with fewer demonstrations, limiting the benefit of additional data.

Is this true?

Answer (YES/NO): NO